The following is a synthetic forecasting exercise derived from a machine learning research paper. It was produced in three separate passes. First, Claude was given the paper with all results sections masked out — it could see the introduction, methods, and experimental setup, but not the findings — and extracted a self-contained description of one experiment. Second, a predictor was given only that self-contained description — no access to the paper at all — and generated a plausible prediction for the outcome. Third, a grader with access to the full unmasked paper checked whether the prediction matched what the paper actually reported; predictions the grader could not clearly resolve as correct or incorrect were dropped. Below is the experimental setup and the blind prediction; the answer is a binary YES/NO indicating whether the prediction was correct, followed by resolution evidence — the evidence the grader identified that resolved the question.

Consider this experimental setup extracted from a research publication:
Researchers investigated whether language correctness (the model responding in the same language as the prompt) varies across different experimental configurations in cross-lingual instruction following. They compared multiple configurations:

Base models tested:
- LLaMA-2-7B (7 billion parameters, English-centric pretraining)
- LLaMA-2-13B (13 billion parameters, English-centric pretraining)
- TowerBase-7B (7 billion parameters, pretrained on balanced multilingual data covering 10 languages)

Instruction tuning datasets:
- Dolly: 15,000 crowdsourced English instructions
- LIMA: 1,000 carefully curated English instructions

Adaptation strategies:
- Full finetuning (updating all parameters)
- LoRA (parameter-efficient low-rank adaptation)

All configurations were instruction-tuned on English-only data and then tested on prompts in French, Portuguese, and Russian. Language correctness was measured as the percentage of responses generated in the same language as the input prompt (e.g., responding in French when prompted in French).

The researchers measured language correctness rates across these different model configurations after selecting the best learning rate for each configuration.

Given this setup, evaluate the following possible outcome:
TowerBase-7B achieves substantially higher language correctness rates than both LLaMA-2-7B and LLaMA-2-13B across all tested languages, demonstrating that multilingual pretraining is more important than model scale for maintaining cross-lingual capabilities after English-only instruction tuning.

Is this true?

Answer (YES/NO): NO